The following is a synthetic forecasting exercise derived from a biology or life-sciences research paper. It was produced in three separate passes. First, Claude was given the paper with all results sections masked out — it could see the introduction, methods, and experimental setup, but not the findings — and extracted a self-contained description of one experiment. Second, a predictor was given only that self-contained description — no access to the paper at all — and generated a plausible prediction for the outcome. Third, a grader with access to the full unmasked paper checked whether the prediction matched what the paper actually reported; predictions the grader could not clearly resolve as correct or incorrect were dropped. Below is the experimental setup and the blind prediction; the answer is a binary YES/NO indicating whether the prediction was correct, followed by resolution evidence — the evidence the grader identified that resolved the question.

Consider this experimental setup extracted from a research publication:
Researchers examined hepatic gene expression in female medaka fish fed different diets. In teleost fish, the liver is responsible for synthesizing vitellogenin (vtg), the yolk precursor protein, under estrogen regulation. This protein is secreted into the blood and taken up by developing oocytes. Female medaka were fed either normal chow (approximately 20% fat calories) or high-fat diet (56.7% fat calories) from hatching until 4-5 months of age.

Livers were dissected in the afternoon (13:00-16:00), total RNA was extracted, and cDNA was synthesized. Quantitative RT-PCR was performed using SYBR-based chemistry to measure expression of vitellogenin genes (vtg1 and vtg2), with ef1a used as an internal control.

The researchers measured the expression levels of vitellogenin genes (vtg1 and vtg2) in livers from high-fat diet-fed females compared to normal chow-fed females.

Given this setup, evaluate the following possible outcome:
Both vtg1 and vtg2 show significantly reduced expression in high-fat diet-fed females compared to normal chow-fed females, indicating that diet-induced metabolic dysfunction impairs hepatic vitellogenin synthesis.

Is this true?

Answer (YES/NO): YES